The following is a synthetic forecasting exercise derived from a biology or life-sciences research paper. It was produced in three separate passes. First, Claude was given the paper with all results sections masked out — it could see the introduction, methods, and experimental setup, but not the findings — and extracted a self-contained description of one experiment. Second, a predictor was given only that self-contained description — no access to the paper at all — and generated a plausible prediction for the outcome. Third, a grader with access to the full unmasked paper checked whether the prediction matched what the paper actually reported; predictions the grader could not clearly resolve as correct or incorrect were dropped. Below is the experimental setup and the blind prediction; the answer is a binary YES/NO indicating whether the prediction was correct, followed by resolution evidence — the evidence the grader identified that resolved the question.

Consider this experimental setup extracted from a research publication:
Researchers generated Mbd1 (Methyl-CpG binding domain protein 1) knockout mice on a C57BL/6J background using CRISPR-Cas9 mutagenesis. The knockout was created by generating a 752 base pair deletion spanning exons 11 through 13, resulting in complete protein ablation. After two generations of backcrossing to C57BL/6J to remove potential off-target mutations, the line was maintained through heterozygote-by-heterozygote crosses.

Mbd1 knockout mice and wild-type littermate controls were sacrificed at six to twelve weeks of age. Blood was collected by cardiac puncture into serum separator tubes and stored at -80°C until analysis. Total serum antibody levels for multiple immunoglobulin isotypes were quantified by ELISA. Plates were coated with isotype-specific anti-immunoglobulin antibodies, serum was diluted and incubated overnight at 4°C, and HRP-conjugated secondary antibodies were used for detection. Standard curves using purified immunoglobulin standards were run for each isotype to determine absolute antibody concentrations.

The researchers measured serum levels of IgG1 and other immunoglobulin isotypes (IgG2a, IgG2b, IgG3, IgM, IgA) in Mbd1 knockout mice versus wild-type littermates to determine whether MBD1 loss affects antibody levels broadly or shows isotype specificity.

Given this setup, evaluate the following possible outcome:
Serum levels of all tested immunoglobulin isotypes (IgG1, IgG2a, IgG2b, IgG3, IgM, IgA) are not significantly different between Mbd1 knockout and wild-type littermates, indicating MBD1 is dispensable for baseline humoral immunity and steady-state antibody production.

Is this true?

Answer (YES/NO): NO